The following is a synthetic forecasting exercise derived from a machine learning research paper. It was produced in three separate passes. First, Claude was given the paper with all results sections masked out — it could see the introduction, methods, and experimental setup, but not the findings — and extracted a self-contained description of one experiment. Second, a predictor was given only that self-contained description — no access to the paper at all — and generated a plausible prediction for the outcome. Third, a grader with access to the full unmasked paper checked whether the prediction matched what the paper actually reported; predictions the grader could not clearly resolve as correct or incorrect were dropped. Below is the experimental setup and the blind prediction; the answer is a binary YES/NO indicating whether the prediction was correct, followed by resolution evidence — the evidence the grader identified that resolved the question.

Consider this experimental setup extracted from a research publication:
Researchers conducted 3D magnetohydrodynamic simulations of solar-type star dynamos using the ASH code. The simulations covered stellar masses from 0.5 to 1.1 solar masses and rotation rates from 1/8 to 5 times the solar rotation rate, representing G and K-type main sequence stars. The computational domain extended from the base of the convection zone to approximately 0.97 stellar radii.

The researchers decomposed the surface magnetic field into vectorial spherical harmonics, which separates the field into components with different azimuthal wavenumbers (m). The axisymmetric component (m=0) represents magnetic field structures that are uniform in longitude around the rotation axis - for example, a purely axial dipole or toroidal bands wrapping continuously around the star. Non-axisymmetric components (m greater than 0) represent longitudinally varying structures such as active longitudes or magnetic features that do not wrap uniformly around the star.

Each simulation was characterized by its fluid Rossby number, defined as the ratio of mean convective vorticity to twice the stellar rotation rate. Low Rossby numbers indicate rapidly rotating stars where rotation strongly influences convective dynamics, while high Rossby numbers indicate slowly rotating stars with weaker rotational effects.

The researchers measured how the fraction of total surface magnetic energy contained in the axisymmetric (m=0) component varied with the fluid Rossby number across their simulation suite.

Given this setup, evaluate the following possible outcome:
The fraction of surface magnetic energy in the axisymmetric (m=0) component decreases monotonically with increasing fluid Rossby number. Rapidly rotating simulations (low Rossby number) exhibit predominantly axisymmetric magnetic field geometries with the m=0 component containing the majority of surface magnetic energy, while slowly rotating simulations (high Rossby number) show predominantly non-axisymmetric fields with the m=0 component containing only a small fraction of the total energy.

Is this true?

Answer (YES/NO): NO